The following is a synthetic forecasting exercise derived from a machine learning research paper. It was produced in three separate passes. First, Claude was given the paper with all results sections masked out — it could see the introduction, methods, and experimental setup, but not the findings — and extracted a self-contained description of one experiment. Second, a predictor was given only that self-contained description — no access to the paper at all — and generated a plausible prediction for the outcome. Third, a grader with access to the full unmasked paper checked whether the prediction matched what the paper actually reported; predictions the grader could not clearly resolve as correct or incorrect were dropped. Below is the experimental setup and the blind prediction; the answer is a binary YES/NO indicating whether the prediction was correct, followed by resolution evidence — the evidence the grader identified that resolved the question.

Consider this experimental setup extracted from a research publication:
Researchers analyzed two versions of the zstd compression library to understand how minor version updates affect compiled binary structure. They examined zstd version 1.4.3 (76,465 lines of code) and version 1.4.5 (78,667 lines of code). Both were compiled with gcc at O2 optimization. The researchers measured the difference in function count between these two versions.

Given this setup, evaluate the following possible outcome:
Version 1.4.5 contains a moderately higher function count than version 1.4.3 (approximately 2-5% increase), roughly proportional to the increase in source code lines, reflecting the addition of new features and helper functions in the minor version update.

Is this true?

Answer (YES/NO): NO